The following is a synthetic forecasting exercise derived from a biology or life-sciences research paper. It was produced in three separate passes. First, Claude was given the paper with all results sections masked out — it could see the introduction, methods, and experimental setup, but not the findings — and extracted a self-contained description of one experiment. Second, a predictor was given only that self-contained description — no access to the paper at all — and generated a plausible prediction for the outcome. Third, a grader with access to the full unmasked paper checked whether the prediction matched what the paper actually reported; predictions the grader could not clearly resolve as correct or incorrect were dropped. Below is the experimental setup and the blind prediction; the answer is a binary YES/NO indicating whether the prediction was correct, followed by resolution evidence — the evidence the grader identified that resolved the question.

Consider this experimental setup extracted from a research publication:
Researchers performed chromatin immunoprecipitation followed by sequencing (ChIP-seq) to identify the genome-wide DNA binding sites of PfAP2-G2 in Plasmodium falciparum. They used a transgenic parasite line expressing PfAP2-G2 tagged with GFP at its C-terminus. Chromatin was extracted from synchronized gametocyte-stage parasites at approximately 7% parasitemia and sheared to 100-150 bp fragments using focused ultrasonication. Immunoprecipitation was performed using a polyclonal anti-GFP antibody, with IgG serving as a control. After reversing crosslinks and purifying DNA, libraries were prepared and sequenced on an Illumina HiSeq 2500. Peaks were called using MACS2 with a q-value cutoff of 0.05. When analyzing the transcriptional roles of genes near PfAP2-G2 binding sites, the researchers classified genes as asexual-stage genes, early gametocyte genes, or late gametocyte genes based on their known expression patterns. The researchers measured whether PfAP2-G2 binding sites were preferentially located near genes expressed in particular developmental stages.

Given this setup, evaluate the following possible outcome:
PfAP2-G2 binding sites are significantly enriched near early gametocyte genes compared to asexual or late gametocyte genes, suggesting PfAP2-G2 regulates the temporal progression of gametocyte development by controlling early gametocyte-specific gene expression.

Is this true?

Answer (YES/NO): NO